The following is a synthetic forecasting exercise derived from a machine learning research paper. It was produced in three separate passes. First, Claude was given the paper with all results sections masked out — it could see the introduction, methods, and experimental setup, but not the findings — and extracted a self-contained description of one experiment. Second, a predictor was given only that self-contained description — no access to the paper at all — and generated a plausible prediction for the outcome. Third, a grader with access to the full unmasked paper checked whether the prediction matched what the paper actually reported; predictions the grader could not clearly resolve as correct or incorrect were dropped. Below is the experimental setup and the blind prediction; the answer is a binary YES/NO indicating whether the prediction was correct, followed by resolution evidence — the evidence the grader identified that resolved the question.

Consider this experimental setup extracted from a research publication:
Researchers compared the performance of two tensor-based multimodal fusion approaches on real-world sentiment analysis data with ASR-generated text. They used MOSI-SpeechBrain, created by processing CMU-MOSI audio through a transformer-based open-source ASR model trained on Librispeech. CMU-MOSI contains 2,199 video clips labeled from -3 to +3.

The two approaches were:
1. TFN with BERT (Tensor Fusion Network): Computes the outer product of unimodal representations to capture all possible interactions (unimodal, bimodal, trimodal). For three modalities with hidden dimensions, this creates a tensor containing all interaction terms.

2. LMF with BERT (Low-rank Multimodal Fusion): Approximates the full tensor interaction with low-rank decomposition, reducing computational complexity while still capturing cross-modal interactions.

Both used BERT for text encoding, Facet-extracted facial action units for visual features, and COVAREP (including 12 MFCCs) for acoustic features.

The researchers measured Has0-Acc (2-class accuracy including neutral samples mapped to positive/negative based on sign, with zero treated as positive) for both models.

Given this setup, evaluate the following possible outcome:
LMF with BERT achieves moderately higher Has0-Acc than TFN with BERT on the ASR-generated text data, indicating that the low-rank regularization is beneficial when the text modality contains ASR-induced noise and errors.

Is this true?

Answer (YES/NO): NO